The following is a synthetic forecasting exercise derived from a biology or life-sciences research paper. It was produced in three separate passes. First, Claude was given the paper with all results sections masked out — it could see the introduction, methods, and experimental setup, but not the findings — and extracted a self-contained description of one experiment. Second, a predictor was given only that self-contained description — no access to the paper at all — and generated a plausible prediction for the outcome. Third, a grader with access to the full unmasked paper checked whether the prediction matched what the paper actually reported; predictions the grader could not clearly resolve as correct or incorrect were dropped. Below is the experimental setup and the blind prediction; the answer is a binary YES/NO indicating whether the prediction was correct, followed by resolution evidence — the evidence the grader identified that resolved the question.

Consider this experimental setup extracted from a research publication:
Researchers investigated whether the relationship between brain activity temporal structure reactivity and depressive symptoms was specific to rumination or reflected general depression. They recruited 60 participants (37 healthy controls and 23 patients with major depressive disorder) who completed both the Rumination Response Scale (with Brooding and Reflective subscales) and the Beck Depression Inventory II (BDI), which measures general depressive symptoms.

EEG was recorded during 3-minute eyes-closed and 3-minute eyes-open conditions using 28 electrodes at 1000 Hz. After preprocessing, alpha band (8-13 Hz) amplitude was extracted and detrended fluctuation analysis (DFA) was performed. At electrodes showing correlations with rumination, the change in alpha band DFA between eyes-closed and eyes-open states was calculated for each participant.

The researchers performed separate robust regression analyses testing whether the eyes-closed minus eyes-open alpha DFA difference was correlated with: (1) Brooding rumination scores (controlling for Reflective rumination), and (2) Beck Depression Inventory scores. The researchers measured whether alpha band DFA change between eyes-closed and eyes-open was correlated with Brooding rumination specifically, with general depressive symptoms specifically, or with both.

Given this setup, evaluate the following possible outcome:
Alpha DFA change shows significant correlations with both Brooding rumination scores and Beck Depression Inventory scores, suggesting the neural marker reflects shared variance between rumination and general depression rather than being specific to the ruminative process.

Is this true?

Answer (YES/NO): NO